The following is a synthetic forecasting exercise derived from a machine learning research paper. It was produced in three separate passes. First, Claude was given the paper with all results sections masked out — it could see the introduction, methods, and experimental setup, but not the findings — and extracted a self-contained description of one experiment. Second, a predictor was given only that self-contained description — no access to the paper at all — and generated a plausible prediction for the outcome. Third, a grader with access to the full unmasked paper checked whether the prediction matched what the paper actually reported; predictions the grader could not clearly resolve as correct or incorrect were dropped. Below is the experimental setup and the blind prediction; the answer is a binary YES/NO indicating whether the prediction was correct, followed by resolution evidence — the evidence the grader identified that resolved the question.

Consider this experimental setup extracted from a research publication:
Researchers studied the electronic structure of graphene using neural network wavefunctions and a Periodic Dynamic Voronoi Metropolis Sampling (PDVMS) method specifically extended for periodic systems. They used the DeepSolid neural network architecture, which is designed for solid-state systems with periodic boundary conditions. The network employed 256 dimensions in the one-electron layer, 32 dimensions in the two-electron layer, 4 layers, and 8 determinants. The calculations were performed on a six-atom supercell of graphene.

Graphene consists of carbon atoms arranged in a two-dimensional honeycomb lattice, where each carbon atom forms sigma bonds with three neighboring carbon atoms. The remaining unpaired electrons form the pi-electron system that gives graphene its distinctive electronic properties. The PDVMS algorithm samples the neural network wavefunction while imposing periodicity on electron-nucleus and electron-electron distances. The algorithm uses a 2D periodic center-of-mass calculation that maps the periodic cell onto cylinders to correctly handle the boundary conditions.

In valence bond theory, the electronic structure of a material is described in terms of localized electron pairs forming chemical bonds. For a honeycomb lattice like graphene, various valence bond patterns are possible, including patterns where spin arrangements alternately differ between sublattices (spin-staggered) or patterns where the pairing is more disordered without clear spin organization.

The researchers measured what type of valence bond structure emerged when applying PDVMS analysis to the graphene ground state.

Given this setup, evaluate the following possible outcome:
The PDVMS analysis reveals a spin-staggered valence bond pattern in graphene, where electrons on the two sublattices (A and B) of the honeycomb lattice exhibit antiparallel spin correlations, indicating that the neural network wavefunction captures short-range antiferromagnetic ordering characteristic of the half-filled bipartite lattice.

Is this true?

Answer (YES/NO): NO